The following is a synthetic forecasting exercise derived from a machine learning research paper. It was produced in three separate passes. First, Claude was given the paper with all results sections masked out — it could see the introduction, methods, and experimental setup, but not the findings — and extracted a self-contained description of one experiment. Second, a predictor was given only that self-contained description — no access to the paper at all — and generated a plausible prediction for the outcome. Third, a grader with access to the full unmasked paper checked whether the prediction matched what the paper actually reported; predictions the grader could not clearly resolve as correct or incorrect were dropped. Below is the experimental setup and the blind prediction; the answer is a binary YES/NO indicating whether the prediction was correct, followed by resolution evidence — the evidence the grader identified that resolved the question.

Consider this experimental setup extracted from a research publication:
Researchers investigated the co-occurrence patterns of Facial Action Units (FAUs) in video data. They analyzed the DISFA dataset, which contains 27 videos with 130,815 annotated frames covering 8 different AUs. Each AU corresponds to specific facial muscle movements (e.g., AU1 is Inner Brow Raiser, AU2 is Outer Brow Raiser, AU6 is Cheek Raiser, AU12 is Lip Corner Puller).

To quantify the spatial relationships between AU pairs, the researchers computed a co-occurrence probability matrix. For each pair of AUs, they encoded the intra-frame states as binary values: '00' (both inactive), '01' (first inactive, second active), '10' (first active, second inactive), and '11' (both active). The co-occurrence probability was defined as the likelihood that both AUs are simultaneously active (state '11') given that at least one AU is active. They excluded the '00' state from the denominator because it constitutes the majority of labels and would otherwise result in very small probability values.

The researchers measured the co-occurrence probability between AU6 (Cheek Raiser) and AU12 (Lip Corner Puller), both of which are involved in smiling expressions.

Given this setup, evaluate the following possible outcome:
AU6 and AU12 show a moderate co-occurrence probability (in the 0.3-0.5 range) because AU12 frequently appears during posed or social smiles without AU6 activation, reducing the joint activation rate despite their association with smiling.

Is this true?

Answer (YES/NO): YES